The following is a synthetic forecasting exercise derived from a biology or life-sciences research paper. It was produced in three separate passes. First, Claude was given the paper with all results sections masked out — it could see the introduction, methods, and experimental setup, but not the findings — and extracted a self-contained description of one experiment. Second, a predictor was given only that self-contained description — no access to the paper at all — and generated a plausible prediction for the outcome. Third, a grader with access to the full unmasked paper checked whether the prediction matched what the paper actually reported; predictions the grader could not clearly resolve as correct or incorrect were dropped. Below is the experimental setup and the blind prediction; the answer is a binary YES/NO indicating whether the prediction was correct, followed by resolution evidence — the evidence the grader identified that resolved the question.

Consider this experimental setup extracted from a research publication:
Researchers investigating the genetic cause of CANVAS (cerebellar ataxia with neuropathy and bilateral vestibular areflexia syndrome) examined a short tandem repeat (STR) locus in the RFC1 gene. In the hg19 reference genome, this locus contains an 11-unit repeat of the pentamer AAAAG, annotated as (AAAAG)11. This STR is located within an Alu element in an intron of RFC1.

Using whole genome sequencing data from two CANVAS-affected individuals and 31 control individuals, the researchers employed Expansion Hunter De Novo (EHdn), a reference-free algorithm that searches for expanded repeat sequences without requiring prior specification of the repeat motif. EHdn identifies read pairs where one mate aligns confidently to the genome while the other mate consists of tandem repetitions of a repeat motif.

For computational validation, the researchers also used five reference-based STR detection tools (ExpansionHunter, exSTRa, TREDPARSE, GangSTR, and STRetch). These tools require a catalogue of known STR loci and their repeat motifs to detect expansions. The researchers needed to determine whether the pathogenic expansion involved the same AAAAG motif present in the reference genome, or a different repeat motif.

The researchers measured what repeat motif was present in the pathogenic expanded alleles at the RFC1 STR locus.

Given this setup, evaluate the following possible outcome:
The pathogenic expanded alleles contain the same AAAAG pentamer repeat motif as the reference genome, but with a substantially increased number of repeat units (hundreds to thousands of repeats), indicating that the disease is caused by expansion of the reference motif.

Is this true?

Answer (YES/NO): NO